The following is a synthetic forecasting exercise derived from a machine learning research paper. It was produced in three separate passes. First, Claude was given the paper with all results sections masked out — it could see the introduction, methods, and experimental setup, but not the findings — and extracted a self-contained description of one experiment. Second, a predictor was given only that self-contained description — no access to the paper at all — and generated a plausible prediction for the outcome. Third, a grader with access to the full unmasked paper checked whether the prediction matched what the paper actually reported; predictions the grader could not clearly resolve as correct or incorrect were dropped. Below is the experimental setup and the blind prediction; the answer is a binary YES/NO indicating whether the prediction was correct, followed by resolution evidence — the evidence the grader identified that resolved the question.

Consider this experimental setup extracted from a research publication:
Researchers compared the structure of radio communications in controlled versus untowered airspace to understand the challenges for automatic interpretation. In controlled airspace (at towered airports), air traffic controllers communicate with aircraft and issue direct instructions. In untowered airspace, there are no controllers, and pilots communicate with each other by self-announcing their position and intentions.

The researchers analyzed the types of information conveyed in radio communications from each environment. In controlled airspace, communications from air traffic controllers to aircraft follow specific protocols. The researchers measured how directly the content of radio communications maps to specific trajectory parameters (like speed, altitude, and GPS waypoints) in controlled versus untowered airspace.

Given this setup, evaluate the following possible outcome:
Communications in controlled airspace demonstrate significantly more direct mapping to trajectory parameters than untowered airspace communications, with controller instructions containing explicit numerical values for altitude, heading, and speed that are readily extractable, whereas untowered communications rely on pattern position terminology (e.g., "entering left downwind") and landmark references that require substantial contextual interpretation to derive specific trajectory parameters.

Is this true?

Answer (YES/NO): YES